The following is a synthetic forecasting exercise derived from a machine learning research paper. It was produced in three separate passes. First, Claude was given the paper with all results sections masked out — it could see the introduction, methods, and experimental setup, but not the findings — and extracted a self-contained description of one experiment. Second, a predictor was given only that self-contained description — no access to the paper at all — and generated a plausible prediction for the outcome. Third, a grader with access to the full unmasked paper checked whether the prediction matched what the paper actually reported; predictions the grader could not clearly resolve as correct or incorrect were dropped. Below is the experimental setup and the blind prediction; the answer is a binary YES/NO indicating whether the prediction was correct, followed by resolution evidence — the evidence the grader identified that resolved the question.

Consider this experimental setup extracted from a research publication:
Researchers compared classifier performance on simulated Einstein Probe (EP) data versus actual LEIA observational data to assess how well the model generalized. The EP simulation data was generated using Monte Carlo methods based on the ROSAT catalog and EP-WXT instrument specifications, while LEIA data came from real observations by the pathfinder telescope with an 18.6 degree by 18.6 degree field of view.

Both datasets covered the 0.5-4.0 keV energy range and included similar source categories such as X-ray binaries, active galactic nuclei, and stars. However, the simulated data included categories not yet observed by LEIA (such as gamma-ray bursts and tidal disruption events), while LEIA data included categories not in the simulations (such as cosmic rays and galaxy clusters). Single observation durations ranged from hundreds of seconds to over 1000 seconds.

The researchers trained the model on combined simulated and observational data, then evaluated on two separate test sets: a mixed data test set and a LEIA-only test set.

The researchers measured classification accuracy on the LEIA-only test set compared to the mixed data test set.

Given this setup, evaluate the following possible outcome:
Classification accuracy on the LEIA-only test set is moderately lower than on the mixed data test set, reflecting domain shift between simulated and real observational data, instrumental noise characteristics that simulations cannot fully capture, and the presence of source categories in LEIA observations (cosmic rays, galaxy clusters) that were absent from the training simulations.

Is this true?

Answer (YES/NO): NO